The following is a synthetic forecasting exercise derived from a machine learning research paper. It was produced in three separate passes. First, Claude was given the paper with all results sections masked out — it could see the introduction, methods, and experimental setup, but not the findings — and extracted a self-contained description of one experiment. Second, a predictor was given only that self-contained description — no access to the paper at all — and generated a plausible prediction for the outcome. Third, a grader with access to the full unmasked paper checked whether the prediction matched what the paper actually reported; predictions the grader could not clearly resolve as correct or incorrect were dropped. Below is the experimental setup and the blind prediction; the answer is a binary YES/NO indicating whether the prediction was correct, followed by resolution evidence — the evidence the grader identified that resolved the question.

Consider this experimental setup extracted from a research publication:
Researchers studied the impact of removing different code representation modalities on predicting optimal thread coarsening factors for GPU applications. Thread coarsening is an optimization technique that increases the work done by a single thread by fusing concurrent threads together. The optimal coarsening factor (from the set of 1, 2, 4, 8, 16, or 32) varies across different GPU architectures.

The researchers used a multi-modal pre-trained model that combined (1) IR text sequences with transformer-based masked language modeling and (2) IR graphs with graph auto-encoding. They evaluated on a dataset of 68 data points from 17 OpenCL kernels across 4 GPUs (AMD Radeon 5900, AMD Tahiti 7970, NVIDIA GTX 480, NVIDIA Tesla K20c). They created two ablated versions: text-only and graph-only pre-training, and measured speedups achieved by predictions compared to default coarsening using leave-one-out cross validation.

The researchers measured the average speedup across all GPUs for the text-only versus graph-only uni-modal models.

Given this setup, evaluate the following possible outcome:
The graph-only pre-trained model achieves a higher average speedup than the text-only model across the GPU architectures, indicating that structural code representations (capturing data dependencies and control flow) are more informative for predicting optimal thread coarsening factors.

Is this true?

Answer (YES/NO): NO